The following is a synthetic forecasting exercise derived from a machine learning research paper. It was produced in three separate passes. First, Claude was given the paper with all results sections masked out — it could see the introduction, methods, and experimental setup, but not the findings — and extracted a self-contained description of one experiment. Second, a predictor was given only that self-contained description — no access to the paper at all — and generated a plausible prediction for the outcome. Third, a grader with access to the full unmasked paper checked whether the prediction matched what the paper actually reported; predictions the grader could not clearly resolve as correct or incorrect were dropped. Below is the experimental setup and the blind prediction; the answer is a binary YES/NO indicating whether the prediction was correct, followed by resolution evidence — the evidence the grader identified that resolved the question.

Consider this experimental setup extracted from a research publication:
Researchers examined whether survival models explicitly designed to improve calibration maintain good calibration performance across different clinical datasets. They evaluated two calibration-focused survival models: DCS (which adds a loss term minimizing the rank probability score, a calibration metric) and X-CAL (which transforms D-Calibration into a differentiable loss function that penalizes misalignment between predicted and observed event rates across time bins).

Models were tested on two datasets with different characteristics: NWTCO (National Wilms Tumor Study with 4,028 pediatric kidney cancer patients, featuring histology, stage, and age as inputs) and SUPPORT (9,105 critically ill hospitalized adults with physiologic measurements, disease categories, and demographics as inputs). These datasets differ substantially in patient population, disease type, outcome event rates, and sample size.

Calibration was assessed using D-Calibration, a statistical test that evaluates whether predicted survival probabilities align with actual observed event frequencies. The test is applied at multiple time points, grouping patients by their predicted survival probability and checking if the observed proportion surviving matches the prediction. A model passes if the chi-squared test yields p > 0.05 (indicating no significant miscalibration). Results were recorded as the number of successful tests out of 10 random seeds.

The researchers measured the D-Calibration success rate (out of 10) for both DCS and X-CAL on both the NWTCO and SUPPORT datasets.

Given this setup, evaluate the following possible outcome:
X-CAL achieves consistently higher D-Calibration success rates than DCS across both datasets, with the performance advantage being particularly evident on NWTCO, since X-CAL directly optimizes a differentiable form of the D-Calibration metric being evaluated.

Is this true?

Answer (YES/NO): NO